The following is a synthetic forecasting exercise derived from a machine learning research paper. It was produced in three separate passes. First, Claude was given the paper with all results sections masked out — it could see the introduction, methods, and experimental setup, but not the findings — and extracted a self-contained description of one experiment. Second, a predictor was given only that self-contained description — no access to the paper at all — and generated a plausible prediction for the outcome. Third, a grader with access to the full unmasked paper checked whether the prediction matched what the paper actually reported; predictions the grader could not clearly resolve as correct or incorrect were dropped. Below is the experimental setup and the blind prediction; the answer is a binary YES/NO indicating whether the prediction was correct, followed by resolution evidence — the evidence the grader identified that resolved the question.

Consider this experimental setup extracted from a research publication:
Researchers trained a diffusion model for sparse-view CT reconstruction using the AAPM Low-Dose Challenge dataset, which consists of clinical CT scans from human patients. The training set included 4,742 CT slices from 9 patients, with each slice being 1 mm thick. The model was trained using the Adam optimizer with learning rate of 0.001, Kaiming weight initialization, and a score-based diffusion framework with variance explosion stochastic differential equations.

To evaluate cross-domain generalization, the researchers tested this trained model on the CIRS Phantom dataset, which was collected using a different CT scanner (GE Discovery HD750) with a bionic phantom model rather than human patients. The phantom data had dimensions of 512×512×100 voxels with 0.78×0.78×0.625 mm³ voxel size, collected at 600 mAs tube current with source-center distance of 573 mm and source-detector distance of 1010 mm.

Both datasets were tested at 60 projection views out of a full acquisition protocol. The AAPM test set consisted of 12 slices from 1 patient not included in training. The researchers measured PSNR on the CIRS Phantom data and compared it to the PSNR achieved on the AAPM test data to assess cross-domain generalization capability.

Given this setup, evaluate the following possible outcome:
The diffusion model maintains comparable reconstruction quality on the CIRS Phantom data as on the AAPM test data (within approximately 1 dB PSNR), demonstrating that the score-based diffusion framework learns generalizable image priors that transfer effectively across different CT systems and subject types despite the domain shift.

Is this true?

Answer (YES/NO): YES